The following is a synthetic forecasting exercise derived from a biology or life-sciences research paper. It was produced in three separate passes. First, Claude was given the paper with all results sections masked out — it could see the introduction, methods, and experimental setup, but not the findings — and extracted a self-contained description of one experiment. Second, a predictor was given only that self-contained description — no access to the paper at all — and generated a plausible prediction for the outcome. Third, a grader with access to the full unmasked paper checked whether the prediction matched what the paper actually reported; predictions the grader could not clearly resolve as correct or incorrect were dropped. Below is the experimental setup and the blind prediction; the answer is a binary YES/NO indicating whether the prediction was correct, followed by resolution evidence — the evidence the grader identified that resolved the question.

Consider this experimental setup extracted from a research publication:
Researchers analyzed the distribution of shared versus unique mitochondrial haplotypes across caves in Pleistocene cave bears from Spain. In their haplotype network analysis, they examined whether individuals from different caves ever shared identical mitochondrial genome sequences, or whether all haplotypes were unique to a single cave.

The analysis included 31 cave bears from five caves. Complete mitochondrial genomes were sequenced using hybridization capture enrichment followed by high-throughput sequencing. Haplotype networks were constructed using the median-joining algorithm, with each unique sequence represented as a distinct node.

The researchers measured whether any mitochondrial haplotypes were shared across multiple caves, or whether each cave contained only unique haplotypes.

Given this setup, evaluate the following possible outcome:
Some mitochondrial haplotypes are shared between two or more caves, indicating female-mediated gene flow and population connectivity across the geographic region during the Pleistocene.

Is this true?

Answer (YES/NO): YES